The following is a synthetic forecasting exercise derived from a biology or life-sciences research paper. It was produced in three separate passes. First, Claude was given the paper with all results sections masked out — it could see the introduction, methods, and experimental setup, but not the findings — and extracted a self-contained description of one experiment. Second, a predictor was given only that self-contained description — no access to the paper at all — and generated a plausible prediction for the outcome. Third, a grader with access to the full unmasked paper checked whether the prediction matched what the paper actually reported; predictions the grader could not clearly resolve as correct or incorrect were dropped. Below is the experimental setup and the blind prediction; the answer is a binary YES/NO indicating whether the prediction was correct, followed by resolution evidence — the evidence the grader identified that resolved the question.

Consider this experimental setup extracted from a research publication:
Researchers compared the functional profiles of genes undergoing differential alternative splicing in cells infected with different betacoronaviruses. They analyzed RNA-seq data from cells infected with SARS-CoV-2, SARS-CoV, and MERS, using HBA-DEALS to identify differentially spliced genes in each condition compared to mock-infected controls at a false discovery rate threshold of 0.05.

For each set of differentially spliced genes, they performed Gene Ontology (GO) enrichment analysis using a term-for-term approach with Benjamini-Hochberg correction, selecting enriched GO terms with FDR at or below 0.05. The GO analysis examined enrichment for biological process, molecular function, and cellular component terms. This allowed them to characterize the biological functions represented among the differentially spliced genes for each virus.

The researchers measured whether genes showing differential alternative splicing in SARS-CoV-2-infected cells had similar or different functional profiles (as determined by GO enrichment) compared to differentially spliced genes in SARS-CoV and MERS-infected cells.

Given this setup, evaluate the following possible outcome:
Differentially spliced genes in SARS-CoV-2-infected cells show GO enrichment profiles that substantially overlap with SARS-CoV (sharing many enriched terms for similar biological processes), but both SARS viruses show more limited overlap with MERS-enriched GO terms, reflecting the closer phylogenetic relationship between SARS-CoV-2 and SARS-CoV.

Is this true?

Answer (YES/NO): NO